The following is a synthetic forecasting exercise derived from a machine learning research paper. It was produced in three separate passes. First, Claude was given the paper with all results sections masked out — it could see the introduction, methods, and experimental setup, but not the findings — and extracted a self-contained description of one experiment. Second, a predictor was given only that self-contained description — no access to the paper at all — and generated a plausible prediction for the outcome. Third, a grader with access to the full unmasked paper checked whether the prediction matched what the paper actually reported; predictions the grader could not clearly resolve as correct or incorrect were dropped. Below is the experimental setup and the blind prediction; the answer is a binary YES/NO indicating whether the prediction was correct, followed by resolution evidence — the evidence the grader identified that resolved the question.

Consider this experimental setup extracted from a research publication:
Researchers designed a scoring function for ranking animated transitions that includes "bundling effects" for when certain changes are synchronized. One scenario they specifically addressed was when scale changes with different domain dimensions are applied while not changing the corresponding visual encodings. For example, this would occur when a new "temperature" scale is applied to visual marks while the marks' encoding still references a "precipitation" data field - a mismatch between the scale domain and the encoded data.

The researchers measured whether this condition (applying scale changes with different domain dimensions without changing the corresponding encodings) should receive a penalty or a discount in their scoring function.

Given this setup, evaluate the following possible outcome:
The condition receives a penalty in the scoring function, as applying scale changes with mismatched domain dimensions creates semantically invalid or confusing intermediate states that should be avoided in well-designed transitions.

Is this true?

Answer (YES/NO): YES